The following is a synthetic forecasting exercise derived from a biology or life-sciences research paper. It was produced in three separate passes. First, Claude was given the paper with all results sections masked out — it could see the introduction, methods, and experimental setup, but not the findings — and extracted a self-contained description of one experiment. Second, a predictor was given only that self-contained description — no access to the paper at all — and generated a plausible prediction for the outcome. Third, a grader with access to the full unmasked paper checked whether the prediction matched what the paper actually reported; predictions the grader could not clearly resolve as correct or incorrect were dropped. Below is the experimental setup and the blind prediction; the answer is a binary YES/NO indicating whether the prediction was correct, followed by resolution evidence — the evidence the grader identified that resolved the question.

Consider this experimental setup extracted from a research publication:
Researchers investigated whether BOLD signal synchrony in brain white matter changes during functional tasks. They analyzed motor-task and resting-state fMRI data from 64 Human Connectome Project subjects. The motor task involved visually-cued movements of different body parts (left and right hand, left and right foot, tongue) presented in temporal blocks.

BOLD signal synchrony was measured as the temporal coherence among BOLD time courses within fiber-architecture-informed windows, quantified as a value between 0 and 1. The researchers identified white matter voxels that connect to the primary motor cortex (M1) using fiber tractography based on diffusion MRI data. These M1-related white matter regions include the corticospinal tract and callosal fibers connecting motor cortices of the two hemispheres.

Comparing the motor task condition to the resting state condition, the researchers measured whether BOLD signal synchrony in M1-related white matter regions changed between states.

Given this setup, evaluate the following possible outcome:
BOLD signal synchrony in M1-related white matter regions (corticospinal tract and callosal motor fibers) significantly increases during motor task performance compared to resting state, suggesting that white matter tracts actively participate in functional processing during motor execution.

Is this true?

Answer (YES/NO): YES